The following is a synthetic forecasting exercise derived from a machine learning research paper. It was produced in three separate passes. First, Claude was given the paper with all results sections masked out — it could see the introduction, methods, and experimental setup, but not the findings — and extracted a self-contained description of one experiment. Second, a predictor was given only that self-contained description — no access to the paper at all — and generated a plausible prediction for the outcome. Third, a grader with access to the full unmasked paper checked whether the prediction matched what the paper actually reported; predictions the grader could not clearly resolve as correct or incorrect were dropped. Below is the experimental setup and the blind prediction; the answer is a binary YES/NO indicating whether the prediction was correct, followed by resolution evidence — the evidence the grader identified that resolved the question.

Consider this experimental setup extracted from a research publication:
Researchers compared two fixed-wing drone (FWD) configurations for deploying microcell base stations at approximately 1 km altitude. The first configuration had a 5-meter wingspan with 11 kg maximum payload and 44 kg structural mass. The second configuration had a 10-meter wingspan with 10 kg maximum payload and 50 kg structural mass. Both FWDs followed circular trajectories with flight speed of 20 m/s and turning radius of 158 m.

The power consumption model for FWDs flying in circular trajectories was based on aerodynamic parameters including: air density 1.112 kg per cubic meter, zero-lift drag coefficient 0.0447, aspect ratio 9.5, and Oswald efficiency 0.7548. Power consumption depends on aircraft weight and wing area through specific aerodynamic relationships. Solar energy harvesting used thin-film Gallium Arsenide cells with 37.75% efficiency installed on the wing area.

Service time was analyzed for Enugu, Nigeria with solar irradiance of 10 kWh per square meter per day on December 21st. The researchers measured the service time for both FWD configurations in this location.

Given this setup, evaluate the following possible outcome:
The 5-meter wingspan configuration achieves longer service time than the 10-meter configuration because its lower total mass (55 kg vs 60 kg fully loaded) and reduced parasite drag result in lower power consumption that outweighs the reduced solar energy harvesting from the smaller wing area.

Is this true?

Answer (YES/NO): NO